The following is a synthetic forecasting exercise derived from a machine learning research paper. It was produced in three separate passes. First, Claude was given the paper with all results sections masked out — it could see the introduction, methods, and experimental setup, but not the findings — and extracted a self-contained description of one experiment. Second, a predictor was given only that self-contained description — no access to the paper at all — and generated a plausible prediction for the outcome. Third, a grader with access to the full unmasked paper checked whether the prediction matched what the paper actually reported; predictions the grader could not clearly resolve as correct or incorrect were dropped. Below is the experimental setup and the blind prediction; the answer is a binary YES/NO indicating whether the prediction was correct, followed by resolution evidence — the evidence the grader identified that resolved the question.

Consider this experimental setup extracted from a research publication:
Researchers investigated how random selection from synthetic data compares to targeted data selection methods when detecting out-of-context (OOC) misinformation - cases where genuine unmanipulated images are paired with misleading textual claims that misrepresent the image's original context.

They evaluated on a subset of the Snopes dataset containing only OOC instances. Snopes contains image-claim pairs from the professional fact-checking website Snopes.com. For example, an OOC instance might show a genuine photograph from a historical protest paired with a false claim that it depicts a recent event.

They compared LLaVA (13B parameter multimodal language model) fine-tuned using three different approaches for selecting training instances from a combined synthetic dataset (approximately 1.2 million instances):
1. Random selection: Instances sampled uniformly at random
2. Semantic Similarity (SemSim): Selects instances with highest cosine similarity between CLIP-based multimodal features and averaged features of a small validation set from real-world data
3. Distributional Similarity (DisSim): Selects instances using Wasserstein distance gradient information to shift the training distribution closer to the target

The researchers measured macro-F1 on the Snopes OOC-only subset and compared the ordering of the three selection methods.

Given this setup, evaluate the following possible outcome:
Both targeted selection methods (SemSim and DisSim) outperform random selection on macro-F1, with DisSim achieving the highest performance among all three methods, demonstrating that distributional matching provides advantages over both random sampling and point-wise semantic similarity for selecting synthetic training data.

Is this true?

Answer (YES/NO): NO